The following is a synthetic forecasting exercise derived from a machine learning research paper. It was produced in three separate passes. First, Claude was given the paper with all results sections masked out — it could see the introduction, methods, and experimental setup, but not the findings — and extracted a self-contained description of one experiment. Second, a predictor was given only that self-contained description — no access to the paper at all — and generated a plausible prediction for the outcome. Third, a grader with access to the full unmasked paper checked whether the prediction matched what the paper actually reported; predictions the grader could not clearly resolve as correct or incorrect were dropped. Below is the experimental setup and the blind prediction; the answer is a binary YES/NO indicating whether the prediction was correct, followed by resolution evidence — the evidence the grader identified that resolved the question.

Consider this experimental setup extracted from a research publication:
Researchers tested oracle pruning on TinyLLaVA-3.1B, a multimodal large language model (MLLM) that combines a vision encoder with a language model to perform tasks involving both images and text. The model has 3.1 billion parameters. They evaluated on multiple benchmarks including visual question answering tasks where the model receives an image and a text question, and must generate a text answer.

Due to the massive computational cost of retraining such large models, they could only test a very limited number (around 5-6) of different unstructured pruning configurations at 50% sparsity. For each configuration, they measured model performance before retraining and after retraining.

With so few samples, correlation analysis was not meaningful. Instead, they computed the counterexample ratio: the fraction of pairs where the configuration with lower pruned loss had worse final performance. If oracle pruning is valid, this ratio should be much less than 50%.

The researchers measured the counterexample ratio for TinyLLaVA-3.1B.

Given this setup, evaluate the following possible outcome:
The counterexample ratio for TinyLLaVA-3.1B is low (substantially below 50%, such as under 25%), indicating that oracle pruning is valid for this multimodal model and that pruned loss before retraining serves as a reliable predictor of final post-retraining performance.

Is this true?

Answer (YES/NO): NO